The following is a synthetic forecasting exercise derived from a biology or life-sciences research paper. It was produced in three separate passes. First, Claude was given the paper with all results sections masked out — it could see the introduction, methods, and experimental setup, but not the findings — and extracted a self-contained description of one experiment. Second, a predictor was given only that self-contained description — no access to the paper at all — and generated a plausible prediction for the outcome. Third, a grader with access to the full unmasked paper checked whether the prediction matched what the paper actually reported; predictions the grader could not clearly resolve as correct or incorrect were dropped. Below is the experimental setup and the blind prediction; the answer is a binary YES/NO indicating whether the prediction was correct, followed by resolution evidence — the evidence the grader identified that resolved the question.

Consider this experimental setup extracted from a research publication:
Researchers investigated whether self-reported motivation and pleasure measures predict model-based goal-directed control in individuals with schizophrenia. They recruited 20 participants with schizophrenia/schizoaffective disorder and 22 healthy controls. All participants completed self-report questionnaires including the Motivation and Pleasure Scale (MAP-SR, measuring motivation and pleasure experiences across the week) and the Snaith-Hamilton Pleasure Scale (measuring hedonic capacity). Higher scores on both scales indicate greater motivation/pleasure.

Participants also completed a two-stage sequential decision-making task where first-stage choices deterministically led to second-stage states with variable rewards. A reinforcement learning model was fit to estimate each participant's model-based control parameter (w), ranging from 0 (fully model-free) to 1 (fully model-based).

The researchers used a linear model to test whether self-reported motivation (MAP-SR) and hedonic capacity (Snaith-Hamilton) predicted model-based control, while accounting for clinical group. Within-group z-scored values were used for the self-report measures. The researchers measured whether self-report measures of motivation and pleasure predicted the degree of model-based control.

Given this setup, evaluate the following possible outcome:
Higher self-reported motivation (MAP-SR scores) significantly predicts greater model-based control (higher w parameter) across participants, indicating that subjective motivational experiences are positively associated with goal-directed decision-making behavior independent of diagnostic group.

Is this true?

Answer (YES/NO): NO